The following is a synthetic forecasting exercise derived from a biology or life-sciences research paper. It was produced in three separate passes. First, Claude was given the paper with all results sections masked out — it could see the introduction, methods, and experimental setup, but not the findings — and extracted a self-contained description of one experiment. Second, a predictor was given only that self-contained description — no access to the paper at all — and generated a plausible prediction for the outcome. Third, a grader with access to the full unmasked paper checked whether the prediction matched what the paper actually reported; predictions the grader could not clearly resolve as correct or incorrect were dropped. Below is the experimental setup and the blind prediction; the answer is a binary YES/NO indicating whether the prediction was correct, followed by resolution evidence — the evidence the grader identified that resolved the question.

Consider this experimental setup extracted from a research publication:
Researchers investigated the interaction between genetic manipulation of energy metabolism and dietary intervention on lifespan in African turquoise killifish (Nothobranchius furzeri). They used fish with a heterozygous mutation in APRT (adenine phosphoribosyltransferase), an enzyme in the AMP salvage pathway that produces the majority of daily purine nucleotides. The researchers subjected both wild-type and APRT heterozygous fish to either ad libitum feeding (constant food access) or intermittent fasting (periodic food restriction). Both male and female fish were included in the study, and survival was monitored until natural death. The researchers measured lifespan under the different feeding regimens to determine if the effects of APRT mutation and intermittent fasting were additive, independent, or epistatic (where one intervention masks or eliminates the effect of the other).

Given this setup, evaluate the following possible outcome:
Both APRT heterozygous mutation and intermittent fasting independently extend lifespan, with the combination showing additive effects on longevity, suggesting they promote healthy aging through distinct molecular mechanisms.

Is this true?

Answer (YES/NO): NO